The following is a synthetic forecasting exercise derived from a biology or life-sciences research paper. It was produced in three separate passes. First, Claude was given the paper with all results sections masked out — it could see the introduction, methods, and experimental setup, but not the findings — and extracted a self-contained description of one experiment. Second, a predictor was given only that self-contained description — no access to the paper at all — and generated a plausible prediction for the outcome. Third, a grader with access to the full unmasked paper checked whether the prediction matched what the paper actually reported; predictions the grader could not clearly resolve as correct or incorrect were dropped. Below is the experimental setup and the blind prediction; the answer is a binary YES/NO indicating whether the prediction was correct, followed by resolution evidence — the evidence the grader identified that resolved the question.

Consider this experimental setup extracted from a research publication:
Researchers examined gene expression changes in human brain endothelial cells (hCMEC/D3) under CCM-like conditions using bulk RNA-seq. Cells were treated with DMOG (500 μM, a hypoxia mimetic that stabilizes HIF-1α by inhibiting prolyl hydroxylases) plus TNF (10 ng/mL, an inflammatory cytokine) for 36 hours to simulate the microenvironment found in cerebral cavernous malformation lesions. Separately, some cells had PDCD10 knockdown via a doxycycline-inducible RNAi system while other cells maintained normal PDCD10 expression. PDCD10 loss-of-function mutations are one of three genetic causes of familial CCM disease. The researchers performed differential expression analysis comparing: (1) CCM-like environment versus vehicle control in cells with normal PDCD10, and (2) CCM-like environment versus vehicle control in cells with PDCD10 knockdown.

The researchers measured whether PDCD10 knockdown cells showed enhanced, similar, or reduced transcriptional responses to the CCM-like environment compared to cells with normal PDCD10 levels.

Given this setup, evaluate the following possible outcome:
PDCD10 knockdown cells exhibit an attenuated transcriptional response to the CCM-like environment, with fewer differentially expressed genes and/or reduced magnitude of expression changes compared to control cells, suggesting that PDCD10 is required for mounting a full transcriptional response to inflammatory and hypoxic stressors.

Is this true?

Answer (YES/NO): NO